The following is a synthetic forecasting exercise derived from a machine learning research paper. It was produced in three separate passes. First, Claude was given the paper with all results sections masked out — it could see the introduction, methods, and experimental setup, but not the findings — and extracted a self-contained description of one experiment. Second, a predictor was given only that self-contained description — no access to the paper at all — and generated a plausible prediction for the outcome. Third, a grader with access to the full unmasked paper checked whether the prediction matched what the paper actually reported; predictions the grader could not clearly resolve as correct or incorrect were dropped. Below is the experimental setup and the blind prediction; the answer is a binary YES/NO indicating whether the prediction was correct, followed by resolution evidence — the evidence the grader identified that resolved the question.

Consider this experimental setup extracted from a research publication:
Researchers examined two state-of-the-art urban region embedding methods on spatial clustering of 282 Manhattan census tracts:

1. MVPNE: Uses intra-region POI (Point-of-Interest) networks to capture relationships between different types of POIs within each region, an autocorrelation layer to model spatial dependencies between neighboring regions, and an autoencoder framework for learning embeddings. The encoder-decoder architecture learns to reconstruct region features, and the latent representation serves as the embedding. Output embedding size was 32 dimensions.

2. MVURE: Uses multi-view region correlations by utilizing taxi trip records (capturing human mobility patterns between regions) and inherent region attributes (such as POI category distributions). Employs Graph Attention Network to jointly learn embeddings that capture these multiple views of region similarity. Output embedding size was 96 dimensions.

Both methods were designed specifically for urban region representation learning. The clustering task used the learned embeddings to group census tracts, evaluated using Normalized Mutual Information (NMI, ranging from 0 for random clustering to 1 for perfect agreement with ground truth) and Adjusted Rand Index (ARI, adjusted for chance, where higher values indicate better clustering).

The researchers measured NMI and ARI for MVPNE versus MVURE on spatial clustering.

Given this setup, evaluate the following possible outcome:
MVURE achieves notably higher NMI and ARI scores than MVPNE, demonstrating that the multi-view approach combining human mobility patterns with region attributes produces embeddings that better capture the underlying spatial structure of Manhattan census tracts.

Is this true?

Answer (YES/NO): YES